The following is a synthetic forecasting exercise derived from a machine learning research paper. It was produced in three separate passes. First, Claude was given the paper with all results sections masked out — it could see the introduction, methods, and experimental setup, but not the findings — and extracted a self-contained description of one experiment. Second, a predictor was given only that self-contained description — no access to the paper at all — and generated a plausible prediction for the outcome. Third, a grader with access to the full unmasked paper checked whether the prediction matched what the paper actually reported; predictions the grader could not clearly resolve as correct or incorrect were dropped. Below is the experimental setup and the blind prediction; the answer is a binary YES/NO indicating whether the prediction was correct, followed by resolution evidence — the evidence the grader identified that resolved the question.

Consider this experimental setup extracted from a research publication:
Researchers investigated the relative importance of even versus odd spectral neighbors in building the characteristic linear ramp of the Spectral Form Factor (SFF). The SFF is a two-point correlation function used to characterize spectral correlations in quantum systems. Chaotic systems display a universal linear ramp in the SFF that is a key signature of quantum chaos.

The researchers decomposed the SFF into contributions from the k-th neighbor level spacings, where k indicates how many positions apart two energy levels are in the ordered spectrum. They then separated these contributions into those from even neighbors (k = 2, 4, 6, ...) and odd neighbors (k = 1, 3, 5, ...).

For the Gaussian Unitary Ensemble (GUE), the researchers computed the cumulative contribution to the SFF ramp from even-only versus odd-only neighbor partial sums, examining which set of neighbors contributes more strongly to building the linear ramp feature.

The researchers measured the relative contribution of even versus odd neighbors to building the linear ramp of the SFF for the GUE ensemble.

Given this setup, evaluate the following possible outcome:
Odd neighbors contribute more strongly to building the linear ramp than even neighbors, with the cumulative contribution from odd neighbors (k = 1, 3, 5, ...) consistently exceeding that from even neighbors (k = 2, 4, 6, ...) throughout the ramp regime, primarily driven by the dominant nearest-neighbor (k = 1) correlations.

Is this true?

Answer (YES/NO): NO